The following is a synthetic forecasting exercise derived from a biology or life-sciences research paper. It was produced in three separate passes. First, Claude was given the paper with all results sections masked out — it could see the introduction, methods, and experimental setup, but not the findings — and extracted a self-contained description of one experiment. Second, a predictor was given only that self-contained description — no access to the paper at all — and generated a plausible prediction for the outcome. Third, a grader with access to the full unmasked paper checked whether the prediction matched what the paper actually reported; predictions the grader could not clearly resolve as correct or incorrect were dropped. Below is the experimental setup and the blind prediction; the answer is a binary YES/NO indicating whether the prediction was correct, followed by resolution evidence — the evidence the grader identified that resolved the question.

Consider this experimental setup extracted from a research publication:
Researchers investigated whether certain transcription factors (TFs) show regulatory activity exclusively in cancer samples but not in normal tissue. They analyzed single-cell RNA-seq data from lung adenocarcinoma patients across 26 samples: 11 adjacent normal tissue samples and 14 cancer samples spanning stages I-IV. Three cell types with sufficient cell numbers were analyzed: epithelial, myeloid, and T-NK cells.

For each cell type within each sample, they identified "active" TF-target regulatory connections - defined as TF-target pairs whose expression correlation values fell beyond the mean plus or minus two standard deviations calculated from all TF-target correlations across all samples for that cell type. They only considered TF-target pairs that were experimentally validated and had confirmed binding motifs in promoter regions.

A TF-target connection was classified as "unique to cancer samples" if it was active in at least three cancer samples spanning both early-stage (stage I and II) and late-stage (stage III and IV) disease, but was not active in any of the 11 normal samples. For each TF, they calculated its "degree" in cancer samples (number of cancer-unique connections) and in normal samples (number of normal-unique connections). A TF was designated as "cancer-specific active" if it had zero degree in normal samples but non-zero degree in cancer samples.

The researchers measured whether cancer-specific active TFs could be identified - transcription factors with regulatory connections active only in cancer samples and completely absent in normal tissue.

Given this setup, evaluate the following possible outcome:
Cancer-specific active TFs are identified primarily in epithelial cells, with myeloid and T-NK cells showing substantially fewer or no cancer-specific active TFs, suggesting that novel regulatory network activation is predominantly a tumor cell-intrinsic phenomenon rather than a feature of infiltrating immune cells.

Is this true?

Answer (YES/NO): NO